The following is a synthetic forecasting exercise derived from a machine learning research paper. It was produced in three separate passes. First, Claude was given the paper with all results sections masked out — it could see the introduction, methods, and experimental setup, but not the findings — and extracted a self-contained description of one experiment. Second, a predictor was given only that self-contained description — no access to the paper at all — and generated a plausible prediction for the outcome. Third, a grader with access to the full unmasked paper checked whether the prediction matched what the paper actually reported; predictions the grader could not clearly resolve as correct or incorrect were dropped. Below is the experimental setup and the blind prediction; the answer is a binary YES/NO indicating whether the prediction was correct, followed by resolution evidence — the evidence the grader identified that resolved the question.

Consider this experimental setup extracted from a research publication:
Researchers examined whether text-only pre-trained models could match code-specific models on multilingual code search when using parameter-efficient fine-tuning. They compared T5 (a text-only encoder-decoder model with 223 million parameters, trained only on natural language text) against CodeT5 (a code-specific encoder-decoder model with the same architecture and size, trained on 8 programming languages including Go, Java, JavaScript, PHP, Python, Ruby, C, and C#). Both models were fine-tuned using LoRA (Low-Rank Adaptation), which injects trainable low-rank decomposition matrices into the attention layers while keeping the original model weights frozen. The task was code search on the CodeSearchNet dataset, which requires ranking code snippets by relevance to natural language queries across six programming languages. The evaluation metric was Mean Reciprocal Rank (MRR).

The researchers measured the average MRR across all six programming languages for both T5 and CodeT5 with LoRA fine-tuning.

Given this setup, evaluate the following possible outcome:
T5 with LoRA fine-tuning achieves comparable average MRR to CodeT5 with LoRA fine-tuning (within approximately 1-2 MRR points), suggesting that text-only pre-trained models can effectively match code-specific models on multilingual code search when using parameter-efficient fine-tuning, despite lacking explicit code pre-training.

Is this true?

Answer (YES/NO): NO